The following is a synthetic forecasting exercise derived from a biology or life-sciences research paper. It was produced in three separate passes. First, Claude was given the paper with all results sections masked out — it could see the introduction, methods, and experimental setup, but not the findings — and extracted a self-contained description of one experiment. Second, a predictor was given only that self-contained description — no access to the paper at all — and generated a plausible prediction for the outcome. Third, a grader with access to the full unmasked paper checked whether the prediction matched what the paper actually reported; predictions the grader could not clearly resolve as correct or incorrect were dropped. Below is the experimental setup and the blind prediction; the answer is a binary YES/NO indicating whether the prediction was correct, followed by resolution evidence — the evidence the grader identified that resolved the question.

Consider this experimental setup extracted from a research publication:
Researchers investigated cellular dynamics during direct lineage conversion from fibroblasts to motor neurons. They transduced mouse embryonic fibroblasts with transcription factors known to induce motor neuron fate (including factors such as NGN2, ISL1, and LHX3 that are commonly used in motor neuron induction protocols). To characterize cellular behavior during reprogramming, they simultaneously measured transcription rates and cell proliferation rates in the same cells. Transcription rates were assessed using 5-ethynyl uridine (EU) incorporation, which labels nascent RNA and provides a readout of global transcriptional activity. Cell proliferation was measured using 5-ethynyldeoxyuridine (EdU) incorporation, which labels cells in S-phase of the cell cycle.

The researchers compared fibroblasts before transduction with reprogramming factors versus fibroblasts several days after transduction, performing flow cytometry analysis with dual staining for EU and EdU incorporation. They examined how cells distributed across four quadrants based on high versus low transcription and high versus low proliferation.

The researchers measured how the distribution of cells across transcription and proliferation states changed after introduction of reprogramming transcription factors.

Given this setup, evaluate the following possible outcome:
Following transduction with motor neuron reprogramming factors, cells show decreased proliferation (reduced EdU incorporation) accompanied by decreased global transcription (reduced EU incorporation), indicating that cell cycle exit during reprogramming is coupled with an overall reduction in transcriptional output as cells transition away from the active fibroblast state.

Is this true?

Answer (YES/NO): NO